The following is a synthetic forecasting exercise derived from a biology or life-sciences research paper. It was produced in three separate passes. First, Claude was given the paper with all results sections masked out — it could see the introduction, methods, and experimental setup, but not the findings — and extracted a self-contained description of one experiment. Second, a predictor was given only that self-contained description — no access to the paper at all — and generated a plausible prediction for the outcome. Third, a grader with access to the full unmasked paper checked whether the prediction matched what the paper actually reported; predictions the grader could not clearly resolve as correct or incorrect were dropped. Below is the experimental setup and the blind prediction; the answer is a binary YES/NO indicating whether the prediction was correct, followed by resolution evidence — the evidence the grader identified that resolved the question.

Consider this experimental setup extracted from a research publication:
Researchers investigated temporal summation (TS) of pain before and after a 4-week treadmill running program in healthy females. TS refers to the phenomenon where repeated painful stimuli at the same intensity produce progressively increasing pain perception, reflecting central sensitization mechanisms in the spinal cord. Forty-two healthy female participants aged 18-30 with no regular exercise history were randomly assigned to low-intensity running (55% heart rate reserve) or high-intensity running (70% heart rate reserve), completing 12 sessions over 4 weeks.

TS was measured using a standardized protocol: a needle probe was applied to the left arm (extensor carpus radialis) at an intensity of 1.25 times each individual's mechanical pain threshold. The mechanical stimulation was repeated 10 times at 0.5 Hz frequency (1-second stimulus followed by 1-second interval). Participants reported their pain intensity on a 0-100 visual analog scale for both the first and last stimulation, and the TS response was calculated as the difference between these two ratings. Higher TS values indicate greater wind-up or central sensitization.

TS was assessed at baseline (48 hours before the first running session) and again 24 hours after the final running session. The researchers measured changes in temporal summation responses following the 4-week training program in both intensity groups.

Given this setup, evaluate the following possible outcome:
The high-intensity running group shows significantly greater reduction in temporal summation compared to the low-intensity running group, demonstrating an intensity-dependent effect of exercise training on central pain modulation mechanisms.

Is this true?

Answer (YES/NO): NO